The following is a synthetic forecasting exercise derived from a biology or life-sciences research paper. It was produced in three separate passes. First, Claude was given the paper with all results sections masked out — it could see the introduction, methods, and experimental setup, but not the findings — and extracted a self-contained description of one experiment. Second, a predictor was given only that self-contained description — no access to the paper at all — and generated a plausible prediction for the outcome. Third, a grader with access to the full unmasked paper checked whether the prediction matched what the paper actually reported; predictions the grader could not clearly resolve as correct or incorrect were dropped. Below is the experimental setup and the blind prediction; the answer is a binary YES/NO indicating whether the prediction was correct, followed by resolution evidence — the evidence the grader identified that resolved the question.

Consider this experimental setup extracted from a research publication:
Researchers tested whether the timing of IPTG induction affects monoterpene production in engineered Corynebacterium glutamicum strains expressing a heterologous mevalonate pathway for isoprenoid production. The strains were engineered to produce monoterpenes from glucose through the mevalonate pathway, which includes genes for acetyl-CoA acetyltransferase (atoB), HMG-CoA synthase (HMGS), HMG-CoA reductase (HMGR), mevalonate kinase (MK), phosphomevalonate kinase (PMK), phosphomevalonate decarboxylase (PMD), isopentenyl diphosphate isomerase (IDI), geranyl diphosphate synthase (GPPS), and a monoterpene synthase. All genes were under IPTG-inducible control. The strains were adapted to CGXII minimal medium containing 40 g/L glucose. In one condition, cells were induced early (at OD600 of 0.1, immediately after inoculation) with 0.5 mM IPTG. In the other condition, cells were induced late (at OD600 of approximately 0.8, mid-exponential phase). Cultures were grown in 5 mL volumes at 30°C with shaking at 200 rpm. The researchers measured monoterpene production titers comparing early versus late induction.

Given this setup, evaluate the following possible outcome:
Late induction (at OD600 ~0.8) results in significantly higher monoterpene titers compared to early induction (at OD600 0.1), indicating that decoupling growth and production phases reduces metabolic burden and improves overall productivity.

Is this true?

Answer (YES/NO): NO